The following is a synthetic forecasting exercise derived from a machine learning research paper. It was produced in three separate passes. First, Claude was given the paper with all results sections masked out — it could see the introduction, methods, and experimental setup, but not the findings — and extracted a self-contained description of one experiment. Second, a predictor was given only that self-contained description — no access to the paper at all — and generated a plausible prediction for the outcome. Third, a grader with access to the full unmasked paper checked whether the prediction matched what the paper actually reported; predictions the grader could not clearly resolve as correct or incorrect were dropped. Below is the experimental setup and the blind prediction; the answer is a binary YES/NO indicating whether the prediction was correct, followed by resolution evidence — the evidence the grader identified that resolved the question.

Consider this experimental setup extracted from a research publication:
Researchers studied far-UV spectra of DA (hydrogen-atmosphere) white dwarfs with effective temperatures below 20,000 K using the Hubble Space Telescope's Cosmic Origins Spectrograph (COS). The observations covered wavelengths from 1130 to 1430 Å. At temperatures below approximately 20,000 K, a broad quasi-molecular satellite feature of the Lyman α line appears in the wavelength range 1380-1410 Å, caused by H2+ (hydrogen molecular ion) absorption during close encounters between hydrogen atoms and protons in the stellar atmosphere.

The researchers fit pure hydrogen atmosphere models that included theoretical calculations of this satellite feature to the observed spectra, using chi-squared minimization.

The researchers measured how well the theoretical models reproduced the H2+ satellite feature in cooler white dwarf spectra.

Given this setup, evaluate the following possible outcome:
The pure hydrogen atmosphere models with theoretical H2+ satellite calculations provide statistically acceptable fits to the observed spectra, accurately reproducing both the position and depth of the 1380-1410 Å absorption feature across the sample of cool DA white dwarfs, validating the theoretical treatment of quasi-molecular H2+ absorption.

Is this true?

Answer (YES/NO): YES